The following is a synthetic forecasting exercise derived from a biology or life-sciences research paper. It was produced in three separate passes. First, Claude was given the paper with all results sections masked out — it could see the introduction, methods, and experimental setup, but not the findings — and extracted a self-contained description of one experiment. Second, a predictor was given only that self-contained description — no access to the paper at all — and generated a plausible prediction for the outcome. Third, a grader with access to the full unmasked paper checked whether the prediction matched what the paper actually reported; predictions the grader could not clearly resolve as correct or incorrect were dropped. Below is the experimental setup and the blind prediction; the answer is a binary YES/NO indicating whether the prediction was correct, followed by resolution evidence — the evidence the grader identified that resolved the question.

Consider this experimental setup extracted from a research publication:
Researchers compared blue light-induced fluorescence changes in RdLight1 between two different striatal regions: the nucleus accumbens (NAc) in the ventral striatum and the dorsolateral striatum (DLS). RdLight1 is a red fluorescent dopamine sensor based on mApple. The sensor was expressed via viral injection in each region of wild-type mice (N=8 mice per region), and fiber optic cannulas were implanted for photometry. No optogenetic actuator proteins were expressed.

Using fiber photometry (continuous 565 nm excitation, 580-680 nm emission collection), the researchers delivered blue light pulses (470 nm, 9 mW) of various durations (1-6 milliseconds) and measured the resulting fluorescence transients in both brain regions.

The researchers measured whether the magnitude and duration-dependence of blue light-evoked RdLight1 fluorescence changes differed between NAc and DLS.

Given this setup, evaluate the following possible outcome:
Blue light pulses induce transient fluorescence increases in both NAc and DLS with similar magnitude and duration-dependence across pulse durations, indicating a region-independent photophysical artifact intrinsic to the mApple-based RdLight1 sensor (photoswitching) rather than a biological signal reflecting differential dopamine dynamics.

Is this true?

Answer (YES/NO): NO